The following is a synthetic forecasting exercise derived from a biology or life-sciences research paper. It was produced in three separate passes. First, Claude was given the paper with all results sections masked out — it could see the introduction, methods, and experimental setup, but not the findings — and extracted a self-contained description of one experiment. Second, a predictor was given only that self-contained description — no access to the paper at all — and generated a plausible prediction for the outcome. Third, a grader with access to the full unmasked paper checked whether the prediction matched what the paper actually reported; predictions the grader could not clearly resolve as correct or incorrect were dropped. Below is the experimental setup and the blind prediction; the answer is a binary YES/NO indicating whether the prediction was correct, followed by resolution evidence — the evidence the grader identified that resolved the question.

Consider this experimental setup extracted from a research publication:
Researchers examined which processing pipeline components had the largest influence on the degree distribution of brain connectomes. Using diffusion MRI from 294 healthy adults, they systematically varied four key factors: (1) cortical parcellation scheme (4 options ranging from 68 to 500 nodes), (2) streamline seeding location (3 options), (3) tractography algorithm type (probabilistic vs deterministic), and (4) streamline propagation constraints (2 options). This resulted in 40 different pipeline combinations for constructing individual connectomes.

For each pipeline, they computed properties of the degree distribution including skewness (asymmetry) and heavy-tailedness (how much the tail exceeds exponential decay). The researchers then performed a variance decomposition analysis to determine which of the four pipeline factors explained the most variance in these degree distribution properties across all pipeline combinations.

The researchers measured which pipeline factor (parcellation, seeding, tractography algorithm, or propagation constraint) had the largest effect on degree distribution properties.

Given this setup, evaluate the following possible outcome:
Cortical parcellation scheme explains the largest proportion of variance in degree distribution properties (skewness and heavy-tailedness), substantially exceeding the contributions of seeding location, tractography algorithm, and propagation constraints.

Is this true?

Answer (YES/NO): NO